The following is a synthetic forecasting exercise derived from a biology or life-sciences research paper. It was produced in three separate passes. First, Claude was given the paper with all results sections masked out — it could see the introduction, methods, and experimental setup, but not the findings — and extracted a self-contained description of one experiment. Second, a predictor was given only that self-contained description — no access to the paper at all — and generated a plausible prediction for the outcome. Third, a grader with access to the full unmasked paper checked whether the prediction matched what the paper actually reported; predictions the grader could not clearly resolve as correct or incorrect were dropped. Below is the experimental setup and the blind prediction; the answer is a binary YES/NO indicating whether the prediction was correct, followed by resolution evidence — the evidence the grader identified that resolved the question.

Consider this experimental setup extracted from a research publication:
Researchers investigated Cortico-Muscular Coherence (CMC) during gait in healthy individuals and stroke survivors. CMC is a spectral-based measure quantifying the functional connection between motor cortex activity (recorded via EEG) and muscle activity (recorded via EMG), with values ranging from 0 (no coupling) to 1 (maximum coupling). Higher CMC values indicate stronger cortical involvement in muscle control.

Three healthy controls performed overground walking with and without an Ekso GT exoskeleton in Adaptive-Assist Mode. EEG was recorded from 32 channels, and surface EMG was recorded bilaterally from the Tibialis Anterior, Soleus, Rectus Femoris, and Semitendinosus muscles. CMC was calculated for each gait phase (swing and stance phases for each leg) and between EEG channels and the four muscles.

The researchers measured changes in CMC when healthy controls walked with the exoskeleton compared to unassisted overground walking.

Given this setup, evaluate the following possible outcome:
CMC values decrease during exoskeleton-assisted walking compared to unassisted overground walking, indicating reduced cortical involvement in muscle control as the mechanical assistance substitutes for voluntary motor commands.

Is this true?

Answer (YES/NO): YES